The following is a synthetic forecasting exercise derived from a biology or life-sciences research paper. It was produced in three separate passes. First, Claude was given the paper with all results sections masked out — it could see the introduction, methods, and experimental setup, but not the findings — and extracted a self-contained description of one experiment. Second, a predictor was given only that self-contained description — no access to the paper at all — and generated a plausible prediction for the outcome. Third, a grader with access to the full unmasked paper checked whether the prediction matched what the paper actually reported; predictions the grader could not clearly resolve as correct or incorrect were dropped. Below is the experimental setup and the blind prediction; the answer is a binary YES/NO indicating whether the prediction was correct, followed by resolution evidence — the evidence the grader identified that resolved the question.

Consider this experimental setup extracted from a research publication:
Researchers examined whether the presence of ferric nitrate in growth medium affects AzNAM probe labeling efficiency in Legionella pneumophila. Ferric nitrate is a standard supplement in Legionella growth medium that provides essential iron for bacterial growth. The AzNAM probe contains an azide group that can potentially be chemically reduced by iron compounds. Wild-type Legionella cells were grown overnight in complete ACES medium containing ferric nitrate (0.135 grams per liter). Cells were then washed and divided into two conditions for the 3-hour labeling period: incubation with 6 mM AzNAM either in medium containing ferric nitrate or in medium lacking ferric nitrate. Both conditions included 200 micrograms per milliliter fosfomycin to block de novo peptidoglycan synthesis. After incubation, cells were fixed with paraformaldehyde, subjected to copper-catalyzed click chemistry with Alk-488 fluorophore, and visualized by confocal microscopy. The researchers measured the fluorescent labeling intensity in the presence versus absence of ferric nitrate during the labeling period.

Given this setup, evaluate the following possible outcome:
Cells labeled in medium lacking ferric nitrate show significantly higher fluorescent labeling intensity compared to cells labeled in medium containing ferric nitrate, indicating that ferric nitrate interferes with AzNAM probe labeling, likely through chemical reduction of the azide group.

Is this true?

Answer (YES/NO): YES